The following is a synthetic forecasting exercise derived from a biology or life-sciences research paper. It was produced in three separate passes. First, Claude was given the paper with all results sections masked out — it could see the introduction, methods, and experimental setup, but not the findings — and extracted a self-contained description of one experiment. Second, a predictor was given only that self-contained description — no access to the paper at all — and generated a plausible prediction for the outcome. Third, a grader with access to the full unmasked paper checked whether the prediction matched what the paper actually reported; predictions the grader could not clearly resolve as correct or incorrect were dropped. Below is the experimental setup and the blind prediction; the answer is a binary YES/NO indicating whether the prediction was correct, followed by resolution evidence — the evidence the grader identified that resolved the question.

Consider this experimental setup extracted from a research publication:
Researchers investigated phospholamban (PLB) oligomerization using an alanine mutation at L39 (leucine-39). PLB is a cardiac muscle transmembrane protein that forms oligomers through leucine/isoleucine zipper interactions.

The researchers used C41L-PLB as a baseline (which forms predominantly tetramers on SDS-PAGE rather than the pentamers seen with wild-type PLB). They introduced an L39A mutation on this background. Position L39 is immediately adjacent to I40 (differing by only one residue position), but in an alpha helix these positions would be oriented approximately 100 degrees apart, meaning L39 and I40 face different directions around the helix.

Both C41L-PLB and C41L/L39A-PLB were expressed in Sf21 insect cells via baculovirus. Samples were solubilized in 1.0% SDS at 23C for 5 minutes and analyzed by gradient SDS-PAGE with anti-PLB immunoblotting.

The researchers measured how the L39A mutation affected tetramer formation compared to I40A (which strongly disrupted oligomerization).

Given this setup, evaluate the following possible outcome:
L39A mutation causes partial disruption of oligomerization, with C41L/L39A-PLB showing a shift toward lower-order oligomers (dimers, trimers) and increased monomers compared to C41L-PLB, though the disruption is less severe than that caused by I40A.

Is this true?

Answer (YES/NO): NO